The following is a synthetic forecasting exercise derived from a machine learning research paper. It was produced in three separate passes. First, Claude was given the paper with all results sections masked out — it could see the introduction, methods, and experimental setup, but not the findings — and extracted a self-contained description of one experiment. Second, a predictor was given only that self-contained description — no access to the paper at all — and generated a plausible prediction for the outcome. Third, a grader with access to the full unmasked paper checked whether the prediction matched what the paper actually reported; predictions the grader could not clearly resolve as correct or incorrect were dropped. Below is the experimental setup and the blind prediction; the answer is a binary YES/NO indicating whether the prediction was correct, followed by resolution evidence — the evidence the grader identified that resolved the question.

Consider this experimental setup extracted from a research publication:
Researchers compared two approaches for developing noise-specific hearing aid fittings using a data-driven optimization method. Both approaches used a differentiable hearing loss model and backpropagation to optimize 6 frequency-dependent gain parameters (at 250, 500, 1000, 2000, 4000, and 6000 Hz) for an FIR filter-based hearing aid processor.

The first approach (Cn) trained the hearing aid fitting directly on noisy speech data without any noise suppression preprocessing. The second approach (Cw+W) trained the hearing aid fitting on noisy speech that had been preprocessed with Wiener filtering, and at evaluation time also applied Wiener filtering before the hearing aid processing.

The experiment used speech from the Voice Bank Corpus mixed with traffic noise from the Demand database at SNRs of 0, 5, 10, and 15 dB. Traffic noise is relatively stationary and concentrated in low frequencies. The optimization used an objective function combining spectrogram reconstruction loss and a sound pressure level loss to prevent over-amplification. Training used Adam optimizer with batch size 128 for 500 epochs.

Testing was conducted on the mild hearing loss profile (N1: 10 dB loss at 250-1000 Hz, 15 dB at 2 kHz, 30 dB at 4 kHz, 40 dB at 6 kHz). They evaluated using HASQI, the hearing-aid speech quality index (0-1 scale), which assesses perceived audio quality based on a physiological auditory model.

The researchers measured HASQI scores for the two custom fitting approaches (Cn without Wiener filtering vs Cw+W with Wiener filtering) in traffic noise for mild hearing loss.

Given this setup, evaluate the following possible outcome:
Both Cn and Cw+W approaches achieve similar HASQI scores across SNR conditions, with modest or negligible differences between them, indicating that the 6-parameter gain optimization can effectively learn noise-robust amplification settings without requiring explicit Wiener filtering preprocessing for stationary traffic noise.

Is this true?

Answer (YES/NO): YES